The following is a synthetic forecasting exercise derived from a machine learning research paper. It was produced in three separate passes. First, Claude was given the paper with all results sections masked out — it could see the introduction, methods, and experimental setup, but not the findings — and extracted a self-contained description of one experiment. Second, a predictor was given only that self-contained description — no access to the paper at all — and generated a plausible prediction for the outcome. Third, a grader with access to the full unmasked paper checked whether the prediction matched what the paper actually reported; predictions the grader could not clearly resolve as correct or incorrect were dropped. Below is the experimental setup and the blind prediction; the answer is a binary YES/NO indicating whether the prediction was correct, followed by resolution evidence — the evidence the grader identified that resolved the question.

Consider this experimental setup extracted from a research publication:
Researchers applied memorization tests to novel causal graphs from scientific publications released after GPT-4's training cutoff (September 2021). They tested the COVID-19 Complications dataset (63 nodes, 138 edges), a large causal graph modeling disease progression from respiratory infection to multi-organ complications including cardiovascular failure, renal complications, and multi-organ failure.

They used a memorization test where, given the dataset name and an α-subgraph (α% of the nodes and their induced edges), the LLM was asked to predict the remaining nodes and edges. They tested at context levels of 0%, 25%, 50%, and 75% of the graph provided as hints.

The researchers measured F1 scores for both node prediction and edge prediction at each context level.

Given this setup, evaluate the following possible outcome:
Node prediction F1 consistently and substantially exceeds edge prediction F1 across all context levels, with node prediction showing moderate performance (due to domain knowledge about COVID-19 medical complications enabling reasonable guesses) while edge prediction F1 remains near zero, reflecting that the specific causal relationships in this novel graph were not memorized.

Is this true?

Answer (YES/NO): NO